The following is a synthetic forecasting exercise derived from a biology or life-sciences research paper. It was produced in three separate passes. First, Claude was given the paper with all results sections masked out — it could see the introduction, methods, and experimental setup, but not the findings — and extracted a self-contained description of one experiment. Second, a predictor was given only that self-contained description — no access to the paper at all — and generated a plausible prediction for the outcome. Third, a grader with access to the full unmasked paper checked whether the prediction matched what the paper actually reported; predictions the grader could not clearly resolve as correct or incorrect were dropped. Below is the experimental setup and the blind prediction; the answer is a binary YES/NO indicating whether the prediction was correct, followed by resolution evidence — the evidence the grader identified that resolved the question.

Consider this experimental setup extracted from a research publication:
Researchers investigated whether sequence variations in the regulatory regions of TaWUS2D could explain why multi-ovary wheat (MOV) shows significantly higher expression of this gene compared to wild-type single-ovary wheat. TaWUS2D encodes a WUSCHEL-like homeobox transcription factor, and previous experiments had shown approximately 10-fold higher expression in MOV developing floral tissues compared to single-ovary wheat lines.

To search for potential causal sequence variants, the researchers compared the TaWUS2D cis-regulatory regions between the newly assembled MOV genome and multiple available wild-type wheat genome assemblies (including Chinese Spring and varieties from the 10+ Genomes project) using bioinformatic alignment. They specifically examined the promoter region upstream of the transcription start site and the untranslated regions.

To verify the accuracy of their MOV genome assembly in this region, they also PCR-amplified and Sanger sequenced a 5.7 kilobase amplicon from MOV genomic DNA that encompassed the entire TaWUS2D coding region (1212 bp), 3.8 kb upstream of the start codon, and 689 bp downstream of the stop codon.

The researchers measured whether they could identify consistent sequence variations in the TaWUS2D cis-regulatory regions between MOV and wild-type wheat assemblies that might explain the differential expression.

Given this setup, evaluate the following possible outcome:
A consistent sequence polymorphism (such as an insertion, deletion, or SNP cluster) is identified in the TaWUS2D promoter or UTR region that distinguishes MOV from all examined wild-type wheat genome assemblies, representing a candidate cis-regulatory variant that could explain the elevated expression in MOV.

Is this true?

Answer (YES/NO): NO